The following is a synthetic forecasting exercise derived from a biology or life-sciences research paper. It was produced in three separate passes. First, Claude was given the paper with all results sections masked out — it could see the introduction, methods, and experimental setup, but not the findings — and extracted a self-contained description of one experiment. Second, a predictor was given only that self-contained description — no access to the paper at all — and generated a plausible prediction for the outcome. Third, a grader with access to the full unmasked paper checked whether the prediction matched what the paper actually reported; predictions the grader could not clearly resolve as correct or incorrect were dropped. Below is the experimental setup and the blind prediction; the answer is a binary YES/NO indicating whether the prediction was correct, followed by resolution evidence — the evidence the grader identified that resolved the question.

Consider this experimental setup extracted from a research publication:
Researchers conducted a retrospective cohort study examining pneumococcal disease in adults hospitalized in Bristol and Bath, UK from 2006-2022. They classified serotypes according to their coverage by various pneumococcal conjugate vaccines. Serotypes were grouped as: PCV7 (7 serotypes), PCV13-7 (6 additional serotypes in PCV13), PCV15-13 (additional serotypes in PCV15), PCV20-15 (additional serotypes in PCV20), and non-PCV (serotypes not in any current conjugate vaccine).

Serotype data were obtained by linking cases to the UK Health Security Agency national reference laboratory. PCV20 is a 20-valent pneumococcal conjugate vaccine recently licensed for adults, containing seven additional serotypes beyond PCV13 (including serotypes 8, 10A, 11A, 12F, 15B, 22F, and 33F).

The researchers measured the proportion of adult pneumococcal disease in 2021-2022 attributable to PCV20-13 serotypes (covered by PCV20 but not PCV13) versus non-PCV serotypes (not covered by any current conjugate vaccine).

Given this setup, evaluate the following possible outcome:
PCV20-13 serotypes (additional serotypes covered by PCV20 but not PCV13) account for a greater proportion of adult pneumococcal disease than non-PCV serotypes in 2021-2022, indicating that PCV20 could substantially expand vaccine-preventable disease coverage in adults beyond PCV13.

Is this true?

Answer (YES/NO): YES